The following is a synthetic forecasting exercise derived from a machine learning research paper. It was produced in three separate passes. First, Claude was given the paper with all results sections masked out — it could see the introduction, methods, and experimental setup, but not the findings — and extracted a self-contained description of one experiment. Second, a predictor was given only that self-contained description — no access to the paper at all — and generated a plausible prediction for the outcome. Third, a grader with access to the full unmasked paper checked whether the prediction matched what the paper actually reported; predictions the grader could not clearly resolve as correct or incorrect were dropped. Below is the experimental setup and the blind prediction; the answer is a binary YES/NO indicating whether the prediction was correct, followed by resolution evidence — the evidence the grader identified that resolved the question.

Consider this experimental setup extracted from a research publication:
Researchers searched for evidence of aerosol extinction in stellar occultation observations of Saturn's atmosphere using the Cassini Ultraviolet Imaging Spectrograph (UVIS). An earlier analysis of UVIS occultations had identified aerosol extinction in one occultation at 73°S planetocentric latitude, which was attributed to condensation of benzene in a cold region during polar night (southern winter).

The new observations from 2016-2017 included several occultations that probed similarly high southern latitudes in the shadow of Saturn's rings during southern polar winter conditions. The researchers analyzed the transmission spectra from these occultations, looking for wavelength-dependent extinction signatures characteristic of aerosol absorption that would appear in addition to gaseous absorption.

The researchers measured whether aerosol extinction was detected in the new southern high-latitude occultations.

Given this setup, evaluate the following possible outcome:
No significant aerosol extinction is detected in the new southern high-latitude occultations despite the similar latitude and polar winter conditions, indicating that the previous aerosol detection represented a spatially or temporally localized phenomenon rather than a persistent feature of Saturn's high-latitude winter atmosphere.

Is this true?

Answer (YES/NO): YES